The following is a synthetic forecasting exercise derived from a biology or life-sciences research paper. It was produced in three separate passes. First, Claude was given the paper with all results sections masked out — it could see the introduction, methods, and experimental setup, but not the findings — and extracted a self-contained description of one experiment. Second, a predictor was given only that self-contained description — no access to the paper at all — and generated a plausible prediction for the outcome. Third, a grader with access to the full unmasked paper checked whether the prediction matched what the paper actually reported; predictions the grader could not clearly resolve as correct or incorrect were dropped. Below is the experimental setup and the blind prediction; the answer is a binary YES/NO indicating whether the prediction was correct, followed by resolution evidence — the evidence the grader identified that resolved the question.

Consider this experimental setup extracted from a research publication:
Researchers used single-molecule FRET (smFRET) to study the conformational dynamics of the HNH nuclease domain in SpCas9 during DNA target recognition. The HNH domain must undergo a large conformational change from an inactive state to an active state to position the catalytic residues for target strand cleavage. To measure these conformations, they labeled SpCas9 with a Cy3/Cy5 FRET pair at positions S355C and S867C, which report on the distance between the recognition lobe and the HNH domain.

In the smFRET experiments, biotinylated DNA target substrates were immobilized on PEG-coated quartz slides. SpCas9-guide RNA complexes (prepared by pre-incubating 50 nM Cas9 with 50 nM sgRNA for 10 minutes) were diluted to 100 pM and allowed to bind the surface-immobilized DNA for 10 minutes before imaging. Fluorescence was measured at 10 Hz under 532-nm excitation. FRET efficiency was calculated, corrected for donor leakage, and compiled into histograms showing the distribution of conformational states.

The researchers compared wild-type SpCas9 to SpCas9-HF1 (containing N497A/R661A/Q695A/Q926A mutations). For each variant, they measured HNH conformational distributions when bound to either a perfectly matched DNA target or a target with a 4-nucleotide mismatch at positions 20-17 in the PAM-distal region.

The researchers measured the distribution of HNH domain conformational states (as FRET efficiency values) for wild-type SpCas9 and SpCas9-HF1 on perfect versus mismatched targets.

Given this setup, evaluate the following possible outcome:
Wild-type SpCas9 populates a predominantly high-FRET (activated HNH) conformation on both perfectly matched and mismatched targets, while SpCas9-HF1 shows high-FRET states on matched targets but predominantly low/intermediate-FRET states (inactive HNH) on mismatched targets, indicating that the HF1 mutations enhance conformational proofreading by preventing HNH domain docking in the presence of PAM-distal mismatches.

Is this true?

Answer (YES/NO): NO